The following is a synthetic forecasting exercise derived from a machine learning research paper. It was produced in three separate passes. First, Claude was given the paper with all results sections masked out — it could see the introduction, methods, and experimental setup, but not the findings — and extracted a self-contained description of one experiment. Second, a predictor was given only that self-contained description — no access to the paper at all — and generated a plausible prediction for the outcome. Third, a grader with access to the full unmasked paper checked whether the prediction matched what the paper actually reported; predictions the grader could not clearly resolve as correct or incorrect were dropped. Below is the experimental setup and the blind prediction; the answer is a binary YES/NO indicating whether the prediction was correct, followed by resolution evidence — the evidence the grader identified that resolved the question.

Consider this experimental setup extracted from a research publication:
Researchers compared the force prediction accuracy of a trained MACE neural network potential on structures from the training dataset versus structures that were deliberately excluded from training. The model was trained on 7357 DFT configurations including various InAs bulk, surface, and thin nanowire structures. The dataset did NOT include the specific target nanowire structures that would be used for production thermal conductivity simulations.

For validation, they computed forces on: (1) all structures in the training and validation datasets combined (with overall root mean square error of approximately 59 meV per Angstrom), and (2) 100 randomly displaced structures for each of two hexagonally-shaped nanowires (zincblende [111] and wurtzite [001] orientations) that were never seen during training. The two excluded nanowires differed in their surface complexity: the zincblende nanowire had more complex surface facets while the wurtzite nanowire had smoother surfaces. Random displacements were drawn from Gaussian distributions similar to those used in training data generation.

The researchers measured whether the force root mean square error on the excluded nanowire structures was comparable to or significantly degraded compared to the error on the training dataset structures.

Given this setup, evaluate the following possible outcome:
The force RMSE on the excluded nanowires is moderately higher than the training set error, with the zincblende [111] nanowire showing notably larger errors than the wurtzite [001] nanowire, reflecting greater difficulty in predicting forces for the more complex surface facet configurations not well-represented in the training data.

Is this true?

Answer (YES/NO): NO